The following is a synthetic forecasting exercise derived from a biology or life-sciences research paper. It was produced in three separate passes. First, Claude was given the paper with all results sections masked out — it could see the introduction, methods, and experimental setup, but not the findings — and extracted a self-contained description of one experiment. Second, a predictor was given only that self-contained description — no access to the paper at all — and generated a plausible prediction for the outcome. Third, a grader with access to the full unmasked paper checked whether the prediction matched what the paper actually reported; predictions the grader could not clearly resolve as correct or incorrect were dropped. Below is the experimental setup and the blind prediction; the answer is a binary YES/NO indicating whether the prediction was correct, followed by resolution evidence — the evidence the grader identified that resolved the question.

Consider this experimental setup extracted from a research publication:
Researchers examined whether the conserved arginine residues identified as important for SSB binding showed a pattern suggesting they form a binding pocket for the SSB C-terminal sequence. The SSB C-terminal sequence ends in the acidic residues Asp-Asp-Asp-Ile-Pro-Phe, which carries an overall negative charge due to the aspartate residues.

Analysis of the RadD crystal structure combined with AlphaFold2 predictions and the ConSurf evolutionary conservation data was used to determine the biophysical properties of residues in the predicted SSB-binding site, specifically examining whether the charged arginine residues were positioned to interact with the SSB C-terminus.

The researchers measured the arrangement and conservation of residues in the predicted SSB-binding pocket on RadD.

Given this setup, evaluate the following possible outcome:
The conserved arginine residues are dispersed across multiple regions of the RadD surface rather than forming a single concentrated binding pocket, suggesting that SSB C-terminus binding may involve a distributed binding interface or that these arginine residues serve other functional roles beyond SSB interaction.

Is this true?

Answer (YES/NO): NO